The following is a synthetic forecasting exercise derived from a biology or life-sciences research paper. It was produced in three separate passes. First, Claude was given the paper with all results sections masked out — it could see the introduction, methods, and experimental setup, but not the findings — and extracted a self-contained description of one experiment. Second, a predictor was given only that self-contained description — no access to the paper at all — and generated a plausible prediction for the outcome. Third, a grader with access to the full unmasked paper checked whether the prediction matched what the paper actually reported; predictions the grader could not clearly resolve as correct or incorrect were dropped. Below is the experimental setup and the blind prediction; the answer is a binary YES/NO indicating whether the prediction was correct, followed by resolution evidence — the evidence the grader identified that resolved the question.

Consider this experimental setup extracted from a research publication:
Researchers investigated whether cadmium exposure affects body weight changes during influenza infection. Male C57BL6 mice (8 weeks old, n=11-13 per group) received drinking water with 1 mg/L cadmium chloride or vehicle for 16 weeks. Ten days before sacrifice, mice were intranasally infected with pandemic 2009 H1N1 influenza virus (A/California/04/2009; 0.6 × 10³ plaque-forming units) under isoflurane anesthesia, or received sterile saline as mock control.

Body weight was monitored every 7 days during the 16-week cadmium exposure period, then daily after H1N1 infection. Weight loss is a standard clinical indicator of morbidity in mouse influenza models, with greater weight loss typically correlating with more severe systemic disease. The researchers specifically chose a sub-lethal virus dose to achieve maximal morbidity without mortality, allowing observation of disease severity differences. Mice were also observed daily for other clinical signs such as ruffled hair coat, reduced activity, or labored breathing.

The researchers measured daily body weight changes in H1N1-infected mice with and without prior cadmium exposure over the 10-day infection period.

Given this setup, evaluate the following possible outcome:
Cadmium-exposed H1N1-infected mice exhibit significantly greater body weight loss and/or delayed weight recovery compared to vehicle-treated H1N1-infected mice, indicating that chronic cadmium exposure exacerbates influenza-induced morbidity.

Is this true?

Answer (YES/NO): NO